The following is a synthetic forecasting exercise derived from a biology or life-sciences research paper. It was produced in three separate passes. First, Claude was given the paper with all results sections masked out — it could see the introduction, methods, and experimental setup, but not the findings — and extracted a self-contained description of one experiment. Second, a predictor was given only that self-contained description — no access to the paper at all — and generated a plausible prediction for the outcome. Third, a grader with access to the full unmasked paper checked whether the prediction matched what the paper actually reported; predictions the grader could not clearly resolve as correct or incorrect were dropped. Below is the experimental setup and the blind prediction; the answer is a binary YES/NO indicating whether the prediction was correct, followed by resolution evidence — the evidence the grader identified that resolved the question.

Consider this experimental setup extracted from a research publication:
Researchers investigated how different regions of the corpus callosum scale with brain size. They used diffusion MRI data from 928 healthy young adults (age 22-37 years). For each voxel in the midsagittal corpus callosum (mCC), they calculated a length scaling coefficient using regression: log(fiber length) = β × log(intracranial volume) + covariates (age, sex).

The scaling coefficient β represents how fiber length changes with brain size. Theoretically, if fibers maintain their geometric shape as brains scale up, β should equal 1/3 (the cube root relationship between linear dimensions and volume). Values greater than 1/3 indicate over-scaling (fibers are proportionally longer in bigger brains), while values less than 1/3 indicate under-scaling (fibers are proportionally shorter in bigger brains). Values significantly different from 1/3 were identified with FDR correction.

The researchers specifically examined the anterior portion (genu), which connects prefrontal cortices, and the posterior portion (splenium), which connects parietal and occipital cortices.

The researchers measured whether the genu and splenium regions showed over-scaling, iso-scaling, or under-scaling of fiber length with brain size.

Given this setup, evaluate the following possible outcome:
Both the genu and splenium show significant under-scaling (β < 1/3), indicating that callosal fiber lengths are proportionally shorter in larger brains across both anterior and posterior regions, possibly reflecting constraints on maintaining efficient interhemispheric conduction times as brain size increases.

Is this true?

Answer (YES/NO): NO